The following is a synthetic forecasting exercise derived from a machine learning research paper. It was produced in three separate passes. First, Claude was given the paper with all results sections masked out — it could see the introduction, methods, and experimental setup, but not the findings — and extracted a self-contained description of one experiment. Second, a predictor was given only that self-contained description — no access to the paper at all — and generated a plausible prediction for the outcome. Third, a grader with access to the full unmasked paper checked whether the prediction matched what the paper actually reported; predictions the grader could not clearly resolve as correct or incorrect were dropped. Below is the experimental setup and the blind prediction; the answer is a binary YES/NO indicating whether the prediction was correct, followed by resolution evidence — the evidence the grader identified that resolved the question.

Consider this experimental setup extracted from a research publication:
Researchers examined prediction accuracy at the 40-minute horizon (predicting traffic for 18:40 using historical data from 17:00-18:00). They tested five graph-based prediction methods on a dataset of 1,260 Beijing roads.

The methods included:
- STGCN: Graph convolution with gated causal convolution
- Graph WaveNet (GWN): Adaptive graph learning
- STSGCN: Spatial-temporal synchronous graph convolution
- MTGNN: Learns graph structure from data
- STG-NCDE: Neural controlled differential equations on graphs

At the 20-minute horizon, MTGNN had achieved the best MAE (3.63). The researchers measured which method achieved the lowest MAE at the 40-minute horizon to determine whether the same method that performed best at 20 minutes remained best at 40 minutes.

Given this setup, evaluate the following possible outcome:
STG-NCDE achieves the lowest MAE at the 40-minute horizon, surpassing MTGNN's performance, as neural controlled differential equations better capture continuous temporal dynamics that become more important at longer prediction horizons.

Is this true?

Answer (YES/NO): YES